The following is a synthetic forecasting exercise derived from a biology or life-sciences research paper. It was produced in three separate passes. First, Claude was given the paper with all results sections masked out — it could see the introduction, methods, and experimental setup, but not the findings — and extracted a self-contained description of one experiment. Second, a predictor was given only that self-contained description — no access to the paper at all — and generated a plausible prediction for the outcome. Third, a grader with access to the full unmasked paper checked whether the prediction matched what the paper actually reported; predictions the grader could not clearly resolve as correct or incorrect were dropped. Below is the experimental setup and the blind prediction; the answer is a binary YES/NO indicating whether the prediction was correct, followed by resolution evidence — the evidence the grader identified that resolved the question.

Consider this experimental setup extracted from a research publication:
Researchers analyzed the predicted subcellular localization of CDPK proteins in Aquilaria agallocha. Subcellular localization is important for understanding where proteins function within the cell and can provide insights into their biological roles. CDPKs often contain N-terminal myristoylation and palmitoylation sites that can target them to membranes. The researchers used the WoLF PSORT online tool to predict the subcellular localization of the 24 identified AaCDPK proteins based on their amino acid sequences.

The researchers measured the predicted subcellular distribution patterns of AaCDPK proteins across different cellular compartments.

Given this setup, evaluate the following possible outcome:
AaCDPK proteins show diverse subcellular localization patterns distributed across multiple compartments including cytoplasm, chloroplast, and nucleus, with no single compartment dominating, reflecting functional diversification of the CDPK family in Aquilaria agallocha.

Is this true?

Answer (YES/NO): NO